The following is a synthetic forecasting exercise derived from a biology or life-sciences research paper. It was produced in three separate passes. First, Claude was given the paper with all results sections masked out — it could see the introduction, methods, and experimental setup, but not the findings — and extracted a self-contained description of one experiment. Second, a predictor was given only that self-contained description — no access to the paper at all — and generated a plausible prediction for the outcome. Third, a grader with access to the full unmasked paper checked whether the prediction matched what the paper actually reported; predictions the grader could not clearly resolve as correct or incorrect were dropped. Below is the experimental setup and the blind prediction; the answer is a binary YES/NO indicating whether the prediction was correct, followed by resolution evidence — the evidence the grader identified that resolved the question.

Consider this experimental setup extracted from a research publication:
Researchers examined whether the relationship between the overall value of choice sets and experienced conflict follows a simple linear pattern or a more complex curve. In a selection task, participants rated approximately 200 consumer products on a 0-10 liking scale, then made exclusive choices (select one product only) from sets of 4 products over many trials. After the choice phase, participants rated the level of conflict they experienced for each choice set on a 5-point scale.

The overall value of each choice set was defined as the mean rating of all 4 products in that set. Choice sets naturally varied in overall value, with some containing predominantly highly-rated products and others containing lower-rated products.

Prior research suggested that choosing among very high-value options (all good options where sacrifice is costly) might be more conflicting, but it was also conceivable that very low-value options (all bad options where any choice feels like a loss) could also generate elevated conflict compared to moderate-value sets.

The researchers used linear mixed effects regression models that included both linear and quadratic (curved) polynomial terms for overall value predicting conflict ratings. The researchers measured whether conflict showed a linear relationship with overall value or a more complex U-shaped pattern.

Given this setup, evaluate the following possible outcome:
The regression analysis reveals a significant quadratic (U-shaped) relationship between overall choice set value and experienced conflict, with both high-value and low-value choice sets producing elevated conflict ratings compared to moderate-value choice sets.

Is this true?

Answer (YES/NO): YES